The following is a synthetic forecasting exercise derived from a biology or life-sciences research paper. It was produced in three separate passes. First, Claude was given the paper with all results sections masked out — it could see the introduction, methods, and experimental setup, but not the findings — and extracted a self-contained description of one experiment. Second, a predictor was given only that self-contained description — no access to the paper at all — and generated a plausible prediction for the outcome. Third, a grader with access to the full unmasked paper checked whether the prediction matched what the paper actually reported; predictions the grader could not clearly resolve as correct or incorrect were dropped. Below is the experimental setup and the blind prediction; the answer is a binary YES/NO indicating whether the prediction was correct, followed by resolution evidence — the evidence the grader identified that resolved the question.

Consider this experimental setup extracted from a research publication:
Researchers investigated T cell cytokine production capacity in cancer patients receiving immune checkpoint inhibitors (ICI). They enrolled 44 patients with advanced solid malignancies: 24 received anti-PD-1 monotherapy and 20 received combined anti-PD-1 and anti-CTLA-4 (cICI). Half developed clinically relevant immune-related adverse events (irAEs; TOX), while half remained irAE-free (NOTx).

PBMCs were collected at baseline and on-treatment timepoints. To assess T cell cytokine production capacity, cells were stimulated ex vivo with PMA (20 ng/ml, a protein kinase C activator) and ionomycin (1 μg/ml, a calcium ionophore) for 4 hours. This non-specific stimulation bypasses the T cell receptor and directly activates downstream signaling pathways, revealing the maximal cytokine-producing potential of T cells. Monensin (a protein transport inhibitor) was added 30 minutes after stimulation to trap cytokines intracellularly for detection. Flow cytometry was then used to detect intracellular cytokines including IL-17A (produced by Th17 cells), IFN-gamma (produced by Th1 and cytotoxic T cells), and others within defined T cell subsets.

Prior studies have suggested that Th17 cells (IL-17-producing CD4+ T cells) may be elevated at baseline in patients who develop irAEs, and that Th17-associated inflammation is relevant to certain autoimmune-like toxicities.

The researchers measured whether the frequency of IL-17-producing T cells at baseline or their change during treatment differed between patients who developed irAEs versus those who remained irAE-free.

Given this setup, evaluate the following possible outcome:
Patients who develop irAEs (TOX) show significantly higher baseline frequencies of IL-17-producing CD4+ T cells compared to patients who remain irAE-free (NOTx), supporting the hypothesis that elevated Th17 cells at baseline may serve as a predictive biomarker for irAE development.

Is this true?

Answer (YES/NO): NO